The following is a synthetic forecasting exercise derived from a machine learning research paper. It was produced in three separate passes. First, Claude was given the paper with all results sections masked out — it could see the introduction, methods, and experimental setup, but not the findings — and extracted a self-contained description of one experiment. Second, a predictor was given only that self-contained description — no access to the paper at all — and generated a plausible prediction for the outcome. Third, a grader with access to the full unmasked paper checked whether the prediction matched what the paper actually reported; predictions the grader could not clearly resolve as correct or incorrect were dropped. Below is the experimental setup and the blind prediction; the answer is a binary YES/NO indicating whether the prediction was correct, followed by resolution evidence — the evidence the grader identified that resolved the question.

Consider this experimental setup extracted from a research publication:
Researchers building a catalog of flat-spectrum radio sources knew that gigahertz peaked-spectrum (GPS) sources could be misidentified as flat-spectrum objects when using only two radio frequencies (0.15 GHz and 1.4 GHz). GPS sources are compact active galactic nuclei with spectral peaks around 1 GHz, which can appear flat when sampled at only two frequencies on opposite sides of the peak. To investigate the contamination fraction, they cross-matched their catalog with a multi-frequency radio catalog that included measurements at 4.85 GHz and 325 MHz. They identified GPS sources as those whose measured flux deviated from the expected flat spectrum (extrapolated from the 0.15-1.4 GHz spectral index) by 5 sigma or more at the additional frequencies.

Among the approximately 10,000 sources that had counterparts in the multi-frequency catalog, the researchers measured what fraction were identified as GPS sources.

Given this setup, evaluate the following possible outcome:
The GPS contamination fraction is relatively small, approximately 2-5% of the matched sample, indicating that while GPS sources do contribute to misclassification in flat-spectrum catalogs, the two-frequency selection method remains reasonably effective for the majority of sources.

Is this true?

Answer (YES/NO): NO